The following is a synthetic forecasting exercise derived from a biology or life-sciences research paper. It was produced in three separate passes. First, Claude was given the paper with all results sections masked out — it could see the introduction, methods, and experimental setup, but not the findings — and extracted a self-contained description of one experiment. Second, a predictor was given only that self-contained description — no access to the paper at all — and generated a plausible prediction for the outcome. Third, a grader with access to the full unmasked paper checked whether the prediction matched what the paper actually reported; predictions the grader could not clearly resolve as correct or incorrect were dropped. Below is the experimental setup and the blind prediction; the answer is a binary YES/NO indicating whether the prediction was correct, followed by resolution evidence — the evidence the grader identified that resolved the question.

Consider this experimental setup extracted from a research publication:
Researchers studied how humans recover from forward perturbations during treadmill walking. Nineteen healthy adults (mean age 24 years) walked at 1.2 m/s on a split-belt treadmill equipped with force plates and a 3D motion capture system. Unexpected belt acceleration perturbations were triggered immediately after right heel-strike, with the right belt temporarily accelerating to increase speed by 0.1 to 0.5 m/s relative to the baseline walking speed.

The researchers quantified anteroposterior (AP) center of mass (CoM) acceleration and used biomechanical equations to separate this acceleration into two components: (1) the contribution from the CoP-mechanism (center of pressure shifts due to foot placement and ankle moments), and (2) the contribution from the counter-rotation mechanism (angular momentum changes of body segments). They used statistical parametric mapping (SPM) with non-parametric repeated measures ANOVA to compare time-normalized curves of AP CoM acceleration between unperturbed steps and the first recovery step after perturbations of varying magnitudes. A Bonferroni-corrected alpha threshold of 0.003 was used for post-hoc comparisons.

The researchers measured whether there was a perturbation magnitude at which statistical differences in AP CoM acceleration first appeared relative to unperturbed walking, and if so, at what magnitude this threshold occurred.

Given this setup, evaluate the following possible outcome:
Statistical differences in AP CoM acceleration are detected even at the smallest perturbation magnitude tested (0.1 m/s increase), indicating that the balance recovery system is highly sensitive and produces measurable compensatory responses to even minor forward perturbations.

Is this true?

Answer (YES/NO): YES